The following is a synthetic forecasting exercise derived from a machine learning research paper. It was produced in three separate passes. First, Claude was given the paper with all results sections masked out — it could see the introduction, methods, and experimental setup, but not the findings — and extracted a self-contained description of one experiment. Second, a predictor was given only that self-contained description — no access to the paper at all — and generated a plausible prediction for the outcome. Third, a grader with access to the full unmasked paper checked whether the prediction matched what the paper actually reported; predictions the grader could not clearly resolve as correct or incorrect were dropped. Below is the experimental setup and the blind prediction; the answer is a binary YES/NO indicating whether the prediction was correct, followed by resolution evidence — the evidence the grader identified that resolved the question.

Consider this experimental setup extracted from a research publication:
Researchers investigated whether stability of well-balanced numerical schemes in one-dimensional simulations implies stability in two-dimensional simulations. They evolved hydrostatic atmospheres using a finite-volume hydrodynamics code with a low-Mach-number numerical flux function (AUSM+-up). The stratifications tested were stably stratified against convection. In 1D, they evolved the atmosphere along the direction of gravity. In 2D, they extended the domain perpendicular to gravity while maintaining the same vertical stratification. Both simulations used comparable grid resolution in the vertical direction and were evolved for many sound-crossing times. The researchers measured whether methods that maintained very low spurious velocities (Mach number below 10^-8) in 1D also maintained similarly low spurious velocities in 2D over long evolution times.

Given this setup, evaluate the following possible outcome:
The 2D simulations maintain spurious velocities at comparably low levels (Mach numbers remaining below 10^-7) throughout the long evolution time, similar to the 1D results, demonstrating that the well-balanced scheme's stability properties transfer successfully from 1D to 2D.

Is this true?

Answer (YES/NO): NO